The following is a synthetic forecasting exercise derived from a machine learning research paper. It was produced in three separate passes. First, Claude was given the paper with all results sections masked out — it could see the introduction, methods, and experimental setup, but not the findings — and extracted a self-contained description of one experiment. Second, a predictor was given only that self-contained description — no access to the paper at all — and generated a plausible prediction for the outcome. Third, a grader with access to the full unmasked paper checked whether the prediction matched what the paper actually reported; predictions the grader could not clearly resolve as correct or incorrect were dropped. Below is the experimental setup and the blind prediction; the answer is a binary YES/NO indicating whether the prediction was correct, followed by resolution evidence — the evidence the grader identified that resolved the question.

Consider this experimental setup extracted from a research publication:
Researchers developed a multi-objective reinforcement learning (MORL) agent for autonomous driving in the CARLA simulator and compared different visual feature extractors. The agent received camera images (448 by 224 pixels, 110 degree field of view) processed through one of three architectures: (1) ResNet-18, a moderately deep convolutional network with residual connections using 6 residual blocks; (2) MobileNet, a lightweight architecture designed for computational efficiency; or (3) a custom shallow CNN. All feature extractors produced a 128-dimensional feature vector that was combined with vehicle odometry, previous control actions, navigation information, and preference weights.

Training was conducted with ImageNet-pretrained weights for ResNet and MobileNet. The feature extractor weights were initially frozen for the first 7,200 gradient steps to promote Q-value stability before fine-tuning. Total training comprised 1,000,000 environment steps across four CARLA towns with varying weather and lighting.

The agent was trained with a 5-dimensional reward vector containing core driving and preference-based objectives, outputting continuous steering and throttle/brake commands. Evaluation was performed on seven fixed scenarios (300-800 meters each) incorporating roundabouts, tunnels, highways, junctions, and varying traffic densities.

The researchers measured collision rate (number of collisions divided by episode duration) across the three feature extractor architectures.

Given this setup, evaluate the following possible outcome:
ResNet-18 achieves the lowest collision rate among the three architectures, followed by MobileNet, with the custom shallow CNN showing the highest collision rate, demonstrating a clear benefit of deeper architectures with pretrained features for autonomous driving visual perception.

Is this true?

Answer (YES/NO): NO